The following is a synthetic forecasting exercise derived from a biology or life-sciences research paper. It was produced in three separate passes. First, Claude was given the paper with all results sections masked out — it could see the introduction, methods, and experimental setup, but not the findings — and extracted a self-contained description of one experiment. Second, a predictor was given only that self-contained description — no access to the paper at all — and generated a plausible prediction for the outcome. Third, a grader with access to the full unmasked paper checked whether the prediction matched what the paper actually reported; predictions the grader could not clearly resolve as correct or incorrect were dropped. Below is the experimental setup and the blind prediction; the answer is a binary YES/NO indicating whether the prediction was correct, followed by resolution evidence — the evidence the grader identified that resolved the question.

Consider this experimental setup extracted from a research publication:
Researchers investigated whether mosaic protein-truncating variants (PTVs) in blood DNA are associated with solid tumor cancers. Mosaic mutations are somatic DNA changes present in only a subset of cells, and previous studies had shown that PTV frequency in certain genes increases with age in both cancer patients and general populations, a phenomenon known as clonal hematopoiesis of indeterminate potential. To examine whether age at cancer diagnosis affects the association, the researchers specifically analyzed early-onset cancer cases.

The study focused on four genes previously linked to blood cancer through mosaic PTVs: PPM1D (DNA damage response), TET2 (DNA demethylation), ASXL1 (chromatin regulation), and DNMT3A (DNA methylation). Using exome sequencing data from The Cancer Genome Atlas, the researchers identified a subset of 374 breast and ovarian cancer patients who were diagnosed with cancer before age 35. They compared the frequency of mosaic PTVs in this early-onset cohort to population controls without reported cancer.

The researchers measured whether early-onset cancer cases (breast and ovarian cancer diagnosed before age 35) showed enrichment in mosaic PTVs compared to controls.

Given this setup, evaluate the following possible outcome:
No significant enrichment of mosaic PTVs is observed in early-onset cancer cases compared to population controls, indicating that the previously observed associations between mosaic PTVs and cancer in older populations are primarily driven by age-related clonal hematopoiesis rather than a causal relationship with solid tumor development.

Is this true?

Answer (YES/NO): YES